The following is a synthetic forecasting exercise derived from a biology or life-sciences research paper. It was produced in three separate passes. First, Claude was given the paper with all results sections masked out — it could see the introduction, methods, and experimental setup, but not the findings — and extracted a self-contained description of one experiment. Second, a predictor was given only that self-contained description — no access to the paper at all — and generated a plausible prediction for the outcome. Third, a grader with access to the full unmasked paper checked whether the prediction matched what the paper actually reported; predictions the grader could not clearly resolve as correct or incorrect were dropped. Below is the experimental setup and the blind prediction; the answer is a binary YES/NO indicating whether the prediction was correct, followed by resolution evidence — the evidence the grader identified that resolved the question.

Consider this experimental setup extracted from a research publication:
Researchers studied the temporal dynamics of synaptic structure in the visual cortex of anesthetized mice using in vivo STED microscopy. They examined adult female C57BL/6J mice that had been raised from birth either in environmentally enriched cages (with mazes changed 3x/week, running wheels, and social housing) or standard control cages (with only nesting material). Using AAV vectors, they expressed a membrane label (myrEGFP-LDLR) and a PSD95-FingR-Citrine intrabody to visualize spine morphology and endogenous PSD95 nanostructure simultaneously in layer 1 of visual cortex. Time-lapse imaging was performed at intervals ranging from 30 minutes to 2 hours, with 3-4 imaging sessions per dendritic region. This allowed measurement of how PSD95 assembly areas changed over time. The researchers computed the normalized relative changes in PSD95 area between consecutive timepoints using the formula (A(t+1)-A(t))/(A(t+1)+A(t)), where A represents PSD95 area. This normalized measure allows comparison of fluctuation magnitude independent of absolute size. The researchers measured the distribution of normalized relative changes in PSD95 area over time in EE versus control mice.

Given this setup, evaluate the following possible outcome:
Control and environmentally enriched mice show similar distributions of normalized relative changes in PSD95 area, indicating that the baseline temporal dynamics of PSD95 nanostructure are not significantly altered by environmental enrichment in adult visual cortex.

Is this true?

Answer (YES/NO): NO